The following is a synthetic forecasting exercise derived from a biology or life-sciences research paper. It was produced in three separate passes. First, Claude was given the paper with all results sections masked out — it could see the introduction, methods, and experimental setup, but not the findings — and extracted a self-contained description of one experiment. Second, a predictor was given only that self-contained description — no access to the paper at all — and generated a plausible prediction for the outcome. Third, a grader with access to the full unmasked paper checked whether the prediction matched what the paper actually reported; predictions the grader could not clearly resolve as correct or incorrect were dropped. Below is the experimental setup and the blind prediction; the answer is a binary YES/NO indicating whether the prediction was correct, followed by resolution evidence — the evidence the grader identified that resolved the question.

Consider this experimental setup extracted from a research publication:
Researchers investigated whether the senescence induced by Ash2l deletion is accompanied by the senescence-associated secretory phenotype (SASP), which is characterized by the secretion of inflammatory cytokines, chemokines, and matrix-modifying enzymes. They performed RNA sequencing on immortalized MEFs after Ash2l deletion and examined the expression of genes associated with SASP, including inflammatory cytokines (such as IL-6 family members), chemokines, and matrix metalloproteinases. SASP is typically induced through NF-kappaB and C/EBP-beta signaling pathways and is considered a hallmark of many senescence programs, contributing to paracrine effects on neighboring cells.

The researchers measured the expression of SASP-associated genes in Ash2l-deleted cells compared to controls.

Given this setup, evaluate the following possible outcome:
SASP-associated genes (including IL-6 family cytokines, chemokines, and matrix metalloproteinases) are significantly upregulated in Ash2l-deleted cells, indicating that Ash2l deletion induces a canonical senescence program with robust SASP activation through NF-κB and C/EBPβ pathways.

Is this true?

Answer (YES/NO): NO